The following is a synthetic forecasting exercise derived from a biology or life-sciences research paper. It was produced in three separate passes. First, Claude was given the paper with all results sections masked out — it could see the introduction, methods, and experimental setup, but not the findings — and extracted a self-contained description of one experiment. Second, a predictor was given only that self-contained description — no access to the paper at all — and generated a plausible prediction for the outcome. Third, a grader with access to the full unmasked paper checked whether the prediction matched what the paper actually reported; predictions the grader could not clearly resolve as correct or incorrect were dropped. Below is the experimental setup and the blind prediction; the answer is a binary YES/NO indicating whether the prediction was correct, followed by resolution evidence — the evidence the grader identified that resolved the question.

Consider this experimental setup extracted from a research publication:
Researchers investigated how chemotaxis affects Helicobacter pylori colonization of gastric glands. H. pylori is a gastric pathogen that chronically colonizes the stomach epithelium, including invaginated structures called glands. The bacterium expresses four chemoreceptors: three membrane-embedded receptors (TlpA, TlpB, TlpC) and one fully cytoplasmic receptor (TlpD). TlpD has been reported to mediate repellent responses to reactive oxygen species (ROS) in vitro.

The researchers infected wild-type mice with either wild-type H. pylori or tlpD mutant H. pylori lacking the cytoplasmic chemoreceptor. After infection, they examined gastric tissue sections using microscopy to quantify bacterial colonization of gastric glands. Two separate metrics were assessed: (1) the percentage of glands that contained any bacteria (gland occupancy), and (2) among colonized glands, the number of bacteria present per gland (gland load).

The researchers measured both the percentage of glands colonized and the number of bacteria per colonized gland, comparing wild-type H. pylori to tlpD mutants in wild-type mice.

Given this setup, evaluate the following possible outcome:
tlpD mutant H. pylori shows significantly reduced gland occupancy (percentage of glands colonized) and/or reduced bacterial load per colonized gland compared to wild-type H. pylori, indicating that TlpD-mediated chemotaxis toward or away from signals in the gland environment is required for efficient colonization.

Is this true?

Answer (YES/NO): YES